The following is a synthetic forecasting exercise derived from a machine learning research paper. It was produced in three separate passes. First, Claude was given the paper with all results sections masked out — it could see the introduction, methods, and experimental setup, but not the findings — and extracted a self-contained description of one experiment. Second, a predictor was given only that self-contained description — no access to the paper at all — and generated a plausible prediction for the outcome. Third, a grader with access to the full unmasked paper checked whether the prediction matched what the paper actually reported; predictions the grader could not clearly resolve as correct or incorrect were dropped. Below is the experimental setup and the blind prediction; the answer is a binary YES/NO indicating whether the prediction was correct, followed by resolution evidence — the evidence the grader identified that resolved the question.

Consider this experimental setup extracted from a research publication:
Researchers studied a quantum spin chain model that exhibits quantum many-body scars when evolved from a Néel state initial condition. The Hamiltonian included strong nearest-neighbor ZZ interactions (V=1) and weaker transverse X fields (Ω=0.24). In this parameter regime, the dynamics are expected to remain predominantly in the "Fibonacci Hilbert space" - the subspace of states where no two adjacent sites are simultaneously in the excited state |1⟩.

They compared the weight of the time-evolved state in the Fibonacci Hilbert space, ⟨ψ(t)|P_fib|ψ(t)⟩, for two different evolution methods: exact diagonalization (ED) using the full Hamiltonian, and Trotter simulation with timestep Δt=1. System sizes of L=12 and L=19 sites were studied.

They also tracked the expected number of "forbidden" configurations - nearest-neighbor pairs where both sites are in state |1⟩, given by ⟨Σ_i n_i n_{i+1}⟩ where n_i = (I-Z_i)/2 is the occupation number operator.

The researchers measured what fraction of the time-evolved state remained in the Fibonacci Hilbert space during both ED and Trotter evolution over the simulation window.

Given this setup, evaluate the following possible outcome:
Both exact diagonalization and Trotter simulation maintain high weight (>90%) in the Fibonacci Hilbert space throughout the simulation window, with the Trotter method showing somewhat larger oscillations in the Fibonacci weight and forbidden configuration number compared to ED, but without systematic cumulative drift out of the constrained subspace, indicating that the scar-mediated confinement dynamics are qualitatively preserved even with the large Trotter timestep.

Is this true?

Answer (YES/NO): NO